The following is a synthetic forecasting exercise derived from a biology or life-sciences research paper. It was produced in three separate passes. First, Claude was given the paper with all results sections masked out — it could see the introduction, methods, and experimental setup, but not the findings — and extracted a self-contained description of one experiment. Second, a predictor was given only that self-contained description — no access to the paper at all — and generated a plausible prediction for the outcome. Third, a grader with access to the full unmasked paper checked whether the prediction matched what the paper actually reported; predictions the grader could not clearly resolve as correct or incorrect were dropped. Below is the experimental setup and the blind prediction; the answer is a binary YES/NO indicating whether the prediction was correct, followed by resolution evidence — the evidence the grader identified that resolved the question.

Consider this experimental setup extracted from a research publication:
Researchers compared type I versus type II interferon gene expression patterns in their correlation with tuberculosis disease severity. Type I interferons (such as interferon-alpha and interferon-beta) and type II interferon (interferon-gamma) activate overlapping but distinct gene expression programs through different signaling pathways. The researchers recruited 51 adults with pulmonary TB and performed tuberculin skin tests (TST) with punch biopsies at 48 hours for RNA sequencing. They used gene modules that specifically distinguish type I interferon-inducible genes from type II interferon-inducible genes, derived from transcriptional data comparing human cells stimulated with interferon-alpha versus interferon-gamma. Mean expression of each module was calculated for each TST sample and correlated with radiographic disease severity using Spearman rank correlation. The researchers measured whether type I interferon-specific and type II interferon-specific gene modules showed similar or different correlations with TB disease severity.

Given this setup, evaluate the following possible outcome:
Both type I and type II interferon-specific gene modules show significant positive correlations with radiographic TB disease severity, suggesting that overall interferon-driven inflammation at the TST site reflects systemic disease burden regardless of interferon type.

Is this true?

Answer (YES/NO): NO